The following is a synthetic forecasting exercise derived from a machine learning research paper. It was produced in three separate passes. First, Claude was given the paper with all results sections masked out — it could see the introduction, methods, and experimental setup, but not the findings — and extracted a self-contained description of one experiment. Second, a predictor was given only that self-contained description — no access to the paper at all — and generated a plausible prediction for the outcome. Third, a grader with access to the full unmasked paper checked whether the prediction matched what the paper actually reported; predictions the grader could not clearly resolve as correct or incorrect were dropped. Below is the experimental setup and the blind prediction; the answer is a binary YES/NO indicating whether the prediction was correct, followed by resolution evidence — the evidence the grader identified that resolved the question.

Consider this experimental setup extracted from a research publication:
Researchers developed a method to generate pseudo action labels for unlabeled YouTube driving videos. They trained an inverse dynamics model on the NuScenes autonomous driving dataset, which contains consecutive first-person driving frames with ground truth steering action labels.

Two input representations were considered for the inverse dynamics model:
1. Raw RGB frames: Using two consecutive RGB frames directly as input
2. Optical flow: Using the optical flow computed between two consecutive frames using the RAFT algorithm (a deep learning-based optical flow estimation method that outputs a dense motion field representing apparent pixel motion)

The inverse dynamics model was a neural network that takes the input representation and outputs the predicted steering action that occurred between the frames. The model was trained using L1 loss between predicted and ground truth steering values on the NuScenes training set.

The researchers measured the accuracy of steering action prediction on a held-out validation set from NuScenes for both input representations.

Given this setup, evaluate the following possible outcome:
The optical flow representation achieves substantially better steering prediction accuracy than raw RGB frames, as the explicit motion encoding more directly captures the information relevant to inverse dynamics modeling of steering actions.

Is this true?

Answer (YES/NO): YES